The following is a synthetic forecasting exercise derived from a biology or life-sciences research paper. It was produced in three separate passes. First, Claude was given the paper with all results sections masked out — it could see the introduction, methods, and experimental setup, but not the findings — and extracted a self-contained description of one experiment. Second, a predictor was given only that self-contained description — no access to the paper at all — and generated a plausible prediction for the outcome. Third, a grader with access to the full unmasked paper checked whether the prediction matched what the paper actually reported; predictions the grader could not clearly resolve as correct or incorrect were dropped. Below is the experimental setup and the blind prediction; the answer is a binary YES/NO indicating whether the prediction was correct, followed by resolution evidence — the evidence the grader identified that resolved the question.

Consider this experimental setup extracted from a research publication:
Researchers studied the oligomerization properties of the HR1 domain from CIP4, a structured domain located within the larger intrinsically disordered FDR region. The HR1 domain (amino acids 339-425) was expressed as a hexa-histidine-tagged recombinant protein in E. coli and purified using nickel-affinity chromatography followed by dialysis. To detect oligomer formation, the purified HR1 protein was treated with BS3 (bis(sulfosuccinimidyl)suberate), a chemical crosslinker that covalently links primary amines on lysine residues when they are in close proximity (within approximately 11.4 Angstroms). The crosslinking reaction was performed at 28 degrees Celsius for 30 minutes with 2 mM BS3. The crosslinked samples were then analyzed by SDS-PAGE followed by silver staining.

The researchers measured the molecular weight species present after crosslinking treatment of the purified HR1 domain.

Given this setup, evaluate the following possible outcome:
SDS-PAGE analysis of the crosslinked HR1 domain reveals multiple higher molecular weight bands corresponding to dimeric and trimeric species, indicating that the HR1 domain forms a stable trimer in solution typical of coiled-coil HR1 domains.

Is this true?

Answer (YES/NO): NO